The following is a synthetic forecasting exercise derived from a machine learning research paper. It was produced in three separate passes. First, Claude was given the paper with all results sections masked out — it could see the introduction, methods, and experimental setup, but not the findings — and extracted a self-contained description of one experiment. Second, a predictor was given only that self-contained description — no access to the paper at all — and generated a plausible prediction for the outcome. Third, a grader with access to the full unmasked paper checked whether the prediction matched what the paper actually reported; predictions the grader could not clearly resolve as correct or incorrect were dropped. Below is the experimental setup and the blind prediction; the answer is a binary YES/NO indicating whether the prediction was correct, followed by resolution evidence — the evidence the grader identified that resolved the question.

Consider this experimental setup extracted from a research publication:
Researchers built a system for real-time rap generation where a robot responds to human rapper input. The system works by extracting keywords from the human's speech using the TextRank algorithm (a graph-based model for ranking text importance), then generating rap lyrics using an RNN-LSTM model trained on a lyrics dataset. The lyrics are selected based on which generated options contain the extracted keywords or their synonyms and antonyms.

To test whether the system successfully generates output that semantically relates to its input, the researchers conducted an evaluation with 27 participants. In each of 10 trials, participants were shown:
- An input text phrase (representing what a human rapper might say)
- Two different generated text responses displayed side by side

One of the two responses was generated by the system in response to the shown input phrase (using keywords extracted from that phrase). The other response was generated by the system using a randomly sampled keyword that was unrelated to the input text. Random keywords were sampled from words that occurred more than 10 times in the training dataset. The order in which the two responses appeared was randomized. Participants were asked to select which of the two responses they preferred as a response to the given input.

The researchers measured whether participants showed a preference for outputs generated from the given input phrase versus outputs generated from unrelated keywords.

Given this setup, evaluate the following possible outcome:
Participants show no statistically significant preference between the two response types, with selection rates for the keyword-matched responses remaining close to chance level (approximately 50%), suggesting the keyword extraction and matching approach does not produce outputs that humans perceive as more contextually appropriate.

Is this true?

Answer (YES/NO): NO